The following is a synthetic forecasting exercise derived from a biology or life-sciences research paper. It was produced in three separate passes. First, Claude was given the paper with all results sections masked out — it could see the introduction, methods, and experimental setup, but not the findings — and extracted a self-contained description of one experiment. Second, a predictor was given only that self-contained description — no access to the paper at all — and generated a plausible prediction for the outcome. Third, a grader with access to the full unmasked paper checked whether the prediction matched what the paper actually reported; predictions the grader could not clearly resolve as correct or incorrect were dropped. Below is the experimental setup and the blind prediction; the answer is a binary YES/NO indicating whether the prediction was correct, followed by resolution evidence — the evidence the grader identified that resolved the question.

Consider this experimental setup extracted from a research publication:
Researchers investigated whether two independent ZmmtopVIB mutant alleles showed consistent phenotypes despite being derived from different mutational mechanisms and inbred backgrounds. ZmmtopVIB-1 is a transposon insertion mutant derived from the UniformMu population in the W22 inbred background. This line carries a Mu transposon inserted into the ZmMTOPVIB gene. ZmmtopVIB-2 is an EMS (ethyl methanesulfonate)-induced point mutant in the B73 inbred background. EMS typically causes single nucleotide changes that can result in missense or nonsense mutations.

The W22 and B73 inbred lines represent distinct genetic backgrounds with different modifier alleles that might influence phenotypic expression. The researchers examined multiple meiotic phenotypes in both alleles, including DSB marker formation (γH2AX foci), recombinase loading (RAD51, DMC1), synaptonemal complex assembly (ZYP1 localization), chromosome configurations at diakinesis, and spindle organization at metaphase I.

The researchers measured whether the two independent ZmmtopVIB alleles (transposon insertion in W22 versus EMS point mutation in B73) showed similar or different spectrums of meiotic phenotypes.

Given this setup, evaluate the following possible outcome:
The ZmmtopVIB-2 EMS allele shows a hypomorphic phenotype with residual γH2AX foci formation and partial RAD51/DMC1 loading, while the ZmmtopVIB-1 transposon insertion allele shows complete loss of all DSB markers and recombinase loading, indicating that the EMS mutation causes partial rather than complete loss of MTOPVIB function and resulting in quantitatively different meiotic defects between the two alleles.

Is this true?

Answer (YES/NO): NO